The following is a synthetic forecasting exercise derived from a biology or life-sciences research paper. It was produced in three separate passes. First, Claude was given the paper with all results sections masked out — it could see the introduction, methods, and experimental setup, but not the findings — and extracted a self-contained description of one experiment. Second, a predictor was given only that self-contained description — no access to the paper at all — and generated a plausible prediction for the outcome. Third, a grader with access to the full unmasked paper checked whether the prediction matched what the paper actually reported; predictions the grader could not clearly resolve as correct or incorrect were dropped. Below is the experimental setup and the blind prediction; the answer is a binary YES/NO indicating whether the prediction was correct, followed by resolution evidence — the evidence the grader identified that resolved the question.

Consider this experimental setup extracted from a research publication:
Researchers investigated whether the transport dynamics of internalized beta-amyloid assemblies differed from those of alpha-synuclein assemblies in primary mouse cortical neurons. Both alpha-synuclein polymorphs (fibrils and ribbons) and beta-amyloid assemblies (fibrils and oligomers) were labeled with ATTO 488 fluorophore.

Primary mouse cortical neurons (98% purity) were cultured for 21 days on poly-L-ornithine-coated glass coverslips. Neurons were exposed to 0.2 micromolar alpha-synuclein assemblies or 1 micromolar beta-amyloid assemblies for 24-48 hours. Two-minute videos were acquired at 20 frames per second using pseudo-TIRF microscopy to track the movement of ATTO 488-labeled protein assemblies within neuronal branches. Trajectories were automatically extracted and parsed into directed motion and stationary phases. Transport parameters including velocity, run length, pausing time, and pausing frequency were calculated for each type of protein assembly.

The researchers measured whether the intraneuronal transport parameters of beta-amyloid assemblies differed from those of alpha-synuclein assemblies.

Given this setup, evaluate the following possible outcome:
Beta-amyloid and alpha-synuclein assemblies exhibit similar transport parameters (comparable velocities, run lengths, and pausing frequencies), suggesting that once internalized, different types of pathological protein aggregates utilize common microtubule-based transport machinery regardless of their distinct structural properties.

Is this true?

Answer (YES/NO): YES